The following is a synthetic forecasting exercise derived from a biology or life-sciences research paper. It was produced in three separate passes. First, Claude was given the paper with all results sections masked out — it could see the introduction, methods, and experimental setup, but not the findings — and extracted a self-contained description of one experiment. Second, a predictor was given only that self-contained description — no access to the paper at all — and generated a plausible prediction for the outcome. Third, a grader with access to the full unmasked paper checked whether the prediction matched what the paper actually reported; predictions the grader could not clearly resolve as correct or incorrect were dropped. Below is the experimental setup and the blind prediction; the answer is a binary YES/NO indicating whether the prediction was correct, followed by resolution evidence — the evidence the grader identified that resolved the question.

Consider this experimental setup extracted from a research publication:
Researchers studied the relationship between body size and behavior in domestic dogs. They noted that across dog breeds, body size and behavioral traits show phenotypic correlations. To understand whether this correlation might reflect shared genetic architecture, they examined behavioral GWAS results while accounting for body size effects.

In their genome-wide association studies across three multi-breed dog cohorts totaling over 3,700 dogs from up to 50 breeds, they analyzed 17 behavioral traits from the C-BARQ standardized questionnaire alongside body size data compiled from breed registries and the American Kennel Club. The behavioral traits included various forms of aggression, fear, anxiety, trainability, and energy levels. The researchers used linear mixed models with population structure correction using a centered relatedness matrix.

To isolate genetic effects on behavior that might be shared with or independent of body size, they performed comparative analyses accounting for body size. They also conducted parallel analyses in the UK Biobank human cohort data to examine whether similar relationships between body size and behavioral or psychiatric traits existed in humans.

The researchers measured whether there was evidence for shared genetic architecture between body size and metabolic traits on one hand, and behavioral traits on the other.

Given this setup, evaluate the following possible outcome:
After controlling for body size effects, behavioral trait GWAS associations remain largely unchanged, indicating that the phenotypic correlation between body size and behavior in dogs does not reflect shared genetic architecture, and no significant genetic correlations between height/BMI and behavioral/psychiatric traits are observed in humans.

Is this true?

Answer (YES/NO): NO